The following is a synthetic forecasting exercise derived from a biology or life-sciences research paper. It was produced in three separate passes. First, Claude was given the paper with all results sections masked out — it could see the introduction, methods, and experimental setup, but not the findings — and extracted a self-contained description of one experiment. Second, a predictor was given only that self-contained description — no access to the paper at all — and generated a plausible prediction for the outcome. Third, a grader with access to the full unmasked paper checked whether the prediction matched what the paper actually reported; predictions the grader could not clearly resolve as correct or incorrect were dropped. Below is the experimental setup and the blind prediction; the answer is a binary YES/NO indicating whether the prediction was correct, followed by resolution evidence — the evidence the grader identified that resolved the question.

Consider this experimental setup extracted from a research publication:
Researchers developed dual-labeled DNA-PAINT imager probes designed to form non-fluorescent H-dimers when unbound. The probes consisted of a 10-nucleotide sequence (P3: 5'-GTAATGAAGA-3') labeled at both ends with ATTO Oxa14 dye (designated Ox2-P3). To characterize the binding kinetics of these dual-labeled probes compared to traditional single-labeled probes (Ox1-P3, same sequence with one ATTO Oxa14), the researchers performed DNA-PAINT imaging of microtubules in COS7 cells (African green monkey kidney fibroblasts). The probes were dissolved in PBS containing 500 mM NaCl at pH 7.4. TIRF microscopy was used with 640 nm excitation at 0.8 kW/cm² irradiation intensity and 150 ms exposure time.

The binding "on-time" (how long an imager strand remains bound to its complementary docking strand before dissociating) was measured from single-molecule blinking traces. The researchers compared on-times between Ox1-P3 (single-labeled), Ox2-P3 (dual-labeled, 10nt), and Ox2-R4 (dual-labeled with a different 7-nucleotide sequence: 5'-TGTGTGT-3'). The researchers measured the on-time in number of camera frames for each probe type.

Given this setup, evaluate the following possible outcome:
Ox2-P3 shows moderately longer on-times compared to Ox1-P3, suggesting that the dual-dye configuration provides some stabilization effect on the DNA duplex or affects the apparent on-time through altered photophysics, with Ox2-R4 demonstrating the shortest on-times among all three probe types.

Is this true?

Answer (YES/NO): NO